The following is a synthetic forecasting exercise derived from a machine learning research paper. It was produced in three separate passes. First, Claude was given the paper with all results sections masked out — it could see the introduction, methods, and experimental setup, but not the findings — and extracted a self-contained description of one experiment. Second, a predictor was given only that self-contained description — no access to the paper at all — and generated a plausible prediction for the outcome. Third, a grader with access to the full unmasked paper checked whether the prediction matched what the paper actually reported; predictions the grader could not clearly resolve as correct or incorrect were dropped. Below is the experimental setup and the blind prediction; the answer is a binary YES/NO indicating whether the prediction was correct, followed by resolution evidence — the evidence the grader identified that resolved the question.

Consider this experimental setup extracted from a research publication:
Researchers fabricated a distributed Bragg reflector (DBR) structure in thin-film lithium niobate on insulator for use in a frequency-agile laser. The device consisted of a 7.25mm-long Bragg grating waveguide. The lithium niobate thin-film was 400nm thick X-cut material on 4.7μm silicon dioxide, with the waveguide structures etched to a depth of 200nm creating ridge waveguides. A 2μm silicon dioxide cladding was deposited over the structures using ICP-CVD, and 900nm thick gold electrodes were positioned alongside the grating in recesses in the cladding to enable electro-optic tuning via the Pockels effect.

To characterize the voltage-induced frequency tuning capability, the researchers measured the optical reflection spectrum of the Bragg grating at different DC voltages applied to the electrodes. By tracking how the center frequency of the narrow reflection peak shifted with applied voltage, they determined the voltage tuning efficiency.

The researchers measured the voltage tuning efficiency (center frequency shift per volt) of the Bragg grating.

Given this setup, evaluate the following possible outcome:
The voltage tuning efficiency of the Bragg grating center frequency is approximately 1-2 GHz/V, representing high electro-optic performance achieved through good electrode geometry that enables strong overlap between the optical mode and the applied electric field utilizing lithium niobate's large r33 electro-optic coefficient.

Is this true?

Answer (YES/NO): NO